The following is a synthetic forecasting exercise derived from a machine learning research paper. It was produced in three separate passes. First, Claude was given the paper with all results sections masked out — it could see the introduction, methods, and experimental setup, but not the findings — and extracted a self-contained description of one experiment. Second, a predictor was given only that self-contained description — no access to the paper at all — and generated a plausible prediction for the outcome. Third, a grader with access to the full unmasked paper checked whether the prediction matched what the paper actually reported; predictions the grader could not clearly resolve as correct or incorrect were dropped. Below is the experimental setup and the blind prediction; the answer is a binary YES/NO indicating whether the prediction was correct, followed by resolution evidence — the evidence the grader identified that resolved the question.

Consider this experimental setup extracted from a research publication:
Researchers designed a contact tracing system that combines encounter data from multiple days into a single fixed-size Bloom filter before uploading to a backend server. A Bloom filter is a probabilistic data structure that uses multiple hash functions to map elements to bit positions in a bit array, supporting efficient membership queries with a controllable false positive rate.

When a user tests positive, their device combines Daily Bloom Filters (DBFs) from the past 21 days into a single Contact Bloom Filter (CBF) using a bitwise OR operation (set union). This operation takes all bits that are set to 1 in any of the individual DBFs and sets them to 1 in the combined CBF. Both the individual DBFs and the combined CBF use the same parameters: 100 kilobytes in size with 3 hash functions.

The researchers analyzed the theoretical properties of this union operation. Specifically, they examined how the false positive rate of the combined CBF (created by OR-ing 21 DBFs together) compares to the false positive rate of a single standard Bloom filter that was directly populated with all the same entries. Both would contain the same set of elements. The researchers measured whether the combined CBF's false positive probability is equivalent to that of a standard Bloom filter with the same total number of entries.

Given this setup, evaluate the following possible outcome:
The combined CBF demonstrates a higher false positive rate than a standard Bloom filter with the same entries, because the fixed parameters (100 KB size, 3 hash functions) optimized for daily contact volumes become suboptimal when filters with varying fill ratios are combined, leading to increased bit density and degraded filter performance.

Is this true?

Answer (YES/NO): NO